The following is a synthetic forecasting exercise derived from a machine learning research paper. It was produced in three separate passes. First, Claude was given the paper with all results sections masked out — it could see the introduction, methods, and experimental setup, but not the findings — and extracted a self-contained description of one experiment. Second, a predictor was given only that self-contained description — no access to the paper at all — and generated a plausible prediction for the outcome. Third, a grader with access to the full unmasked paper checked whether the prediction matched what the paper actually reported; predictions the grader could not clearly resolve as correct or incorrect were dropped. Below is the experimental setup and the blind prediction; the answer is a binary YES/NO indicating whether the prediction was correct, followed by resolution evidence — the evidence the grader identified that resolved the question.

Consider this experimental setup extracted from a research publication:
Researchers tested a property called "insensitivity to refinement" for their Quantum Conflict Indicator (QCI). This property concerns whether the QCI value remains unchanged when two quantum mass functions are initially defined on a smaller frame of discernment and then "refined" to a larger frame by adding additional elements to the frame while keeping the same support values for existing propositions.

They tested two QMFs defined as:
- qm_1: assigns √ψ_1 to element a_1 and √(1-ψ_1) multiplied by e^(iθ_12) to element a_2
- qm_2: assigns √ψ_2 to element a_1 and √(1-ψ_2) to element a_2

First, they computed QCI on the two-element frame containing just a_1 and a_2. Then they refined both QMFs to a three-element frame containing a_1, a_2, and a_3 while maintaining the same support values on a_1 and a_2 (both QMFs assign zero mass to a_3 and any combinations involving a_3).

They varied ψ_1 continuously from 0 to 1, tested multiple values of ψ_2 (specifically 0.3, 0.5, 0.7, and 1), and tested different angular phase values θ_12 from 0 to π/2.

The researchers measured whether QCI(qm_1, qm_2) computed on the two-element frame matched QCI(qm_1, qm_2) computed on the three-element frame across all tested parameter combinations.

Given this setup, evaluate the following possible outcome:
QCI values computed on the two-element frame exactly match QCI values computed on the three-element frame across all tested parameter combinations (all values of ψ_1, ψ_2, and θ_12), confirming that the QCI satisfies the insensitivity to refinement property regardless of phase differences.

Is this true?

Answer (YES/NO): YES